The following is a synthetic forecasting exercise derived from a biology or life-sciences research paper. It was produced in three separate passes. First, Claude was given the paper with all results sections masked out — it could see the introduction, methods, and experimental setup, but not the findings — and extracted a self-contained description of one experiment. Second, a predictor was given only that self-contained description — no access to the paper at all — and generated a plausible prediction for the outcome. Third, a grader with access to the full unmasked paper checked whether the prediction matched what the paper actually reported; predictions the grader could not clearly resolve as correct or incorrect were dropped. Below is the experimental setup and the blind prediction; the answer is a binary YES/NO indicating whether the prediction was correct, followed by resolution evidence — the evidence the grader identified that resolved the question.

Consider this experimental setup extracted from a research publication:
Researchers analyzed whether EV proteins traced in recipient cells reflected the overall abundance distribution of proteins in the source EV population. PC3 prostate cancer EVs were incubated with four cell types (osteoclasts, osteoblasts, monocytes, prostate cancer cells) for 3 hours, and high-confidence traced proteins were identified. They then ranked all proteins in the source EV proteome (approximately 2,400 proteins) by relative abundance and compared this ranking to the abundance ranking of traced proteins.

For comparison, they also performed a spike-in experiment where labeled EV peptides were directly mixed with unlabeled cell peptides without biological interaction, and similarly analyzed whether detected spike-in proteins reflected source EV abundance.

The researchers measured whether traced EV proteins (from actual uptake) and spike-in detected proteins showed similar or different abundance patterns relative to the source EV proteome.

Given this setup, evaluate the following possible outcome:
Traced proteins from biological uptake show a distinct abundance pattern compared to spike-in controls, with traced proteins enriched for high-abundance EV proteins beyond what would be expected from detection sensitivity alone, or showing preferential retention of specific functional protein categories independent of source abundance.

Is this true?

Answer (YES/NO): YES